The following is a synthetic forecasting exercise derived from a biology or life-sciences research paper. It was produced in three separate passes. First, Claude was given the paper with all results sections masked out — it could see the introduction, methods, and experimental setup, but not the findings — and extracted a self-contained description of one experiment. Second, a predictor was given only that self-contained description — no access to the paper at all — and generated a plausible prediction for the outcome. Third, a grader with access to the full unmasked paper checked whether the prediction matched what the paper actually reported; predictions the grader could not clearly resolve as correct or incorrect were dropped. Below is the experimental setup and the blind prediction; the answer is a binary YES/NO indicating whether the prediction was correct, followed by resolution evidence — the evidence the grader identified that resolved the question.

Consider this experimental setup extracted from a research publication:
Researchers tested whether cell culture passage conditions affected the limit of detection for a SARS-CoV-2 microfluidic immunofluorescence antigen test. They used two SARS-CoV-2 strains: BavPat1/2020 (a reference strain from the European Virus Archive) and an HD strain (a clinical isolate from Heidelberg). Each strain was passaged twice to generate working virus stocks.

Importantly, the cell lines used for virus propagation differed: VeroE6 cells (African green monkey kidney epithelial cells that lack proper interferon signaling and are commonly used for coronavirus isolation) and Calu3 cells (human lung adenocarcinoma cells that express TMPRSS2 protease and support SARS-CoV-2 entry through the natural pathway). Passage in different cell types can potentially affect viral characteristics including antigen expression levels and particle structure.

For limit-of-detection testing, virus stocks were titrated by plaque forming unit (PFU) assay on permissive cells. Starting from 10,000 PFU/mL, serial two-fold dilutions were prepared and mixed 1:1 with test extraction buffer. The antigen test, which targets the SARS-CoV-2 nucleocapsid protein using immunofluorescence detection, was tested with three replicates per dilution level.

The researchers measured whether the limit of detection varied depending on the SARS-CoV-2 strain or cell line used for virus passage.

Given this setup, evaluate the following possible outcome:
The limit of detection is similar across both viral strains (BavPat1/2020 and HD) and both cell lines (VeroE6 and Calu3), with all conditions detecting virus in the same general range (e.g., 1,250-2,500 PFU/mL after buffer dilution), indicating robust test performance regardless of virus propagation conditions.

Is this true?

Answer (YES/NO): NO